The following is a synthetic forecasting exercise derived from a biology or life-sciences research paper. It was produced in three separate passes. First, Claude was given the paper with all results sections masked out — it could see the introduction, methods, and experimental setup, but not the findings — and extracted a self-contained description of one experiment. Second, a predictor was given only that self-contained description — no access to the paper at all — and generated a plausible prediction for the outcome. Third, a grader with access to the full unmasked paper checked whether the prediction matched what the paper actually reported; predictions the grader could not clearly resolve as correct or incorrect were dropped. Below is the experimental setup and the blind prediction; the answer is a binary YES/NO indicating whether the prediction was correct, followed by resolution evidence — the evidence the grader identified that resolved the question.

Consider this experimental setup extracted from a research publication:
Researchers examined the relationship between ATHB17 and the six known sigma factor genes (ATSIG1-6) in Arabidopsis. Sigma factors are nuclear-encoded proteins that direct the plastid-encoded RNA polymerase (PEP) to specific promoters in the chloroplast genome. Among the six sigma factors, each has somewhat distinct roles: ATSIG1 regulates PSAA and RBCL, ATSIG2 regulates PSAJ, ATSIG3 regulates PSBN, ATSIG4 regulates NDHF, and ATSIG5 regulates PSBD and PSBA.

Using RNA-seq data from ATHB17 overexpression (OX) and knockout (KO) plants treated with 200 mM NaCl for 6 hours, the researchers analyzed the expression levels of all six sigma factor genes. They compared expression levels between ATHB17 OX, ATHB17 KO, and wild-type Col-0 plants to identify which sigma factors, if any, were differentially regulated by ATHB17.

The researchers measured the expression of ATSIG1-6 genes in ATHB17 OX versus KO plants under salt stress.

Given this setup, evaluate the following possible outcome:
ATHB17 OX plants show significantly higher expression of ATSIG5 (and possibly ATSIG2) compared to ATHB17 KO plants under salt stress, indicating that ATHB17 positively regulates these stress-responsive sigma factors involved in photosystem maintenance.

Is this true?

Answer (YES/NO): YES